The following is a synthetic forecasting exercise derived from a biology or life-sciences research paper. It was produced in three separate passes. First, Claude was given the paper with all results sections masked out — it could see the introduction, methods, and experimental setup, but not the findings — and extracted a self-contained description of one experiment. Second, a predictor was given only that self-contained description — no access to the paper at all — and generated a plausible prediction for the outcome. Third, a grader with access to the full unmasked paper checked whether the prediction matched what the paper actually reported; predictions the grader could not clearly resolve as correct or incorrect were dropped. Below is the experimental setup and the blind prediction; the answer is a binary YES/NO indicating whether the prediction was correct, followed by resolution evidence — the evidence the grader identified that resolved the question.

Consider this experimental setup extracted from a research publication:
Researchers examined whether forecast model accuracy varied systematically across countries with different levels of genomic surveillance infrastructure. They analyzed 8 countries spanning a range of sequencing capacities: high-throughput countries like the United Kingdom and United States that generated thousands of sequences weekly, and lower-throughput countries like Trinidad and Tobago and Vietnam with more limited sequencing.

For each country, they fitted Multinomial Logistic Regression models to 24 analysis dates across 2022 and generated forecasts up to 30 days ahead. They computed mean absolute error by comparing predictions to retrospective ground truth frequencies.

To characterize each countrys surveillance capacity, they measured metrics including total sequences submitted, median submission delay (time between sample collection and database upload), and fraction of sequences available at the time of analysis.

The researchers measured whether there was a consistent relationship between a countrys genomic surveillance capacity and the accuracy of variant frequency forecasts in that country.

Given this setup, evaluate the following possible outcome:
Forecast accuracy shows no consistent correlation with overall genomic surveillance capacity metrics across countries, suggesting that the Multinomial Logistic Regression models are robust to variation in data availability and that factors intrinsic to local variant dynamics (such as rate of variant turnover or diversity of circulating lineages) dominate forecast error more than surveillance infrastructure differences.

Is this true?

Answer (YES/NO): NO